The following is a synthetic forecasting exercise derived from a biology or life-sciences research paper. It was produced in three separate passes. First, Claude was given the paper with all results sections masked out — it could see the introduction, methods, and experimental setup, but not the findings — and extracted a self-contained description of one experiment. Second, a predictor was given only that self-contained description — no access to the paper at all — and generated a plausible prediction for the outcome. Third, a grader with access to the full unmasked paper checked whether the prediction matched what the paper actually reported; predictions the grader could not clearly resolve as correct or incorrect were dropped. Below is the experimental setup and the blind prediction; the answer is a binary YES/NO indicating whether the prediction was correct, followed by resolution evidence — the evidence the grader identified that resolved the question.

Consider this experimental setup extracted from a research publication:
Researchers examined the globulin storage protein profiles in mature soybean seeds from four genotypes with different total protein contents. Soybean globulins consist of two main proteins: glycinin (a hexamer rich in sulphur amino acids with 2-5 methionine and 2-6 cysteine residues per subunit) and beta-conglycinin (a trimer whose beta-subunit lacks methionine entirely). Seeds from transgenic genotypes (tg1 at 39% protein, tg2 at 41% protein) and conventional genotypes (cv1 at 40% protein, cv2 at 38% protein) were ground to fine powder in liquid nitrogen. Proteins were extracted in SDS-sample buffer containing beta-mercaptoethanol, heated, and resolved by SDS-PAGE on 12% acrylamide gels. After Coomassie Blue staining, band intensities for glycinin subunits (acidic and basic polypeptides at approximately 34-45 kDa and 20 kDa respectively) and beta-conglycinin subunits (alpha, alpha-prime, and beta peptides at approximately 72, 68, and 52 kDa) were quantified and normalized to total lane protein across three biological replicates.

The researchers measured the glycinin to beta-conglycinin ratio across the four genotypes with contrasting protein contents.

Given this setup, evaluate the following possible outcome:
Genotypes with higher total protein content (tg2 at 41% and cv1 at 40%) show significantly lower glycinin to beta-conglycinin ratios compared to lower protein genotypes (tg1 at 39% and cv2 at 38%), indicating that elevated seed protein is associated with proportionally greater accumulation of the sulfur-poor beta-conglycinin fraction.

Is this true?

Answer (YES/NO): NO